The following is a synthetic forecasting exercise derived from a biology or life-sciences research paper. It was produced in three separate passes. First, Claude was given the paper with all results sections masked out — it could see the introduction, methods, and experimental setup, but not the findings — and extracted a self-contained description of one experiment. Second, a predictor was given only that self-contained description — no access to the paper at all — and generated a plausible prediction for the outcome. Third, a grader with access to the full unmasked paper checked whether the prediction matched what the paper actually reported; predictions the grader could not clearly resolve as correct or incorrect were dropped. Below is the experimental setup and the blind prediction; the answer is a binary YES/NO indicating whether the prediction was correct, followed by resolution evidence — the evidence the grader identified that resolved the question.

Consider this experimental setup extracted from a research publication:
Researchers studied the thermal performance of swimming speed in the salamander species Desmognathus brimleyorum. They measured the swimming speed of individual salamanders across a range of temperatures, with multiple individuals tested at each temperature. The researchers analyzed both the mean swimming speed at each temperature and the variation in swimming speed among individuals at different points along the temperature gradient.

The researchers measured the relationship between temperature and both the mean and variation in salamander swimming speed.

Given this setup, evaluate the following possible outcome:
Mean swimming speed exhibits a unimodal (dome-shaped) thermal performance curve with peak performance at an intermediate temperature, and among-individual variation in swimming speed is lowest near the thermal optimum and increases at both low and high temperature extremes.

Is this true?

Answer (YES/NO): NO